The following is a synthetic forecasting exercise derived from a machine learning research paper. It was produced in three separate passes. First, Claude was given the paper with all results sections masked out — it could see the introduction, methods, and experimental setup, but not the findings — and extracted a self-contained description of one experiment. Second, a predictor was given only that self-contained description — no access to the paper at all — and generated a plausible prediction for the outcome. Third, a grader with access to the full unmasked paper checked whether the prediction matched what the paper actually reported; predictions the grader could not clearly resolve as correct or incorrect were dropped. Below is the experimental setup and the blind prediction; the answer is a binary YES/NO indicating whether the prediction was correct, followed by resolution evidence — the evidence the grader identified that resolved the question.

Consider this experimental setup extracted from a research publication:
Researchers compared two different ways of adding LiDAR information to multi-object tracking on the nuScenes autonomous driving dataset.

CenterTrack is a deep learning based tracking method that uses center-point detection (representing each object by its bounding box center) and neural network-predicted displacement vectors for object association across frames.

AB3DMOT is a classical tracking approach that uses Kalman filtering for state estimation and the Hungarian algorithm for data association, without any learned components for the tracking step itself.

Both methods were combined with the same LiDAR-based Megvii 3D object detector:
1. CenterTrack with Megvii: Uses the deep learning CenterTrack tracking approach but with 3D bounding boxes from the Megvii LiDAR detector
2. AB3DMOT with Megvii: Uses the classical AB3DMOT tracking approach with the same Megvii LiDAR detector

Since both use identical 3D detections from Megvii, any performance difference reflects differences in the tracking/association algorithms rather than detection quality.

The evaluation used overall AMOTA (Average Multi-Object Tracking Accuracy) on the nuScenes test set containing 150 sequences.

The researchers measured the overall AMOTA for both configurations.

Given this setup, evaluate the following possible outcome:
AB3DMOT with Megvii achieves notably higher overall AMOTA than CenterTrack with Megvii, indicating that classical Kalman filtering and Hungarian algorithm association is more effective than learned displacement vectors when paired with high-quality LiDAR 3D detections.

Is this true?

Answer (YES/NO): YES